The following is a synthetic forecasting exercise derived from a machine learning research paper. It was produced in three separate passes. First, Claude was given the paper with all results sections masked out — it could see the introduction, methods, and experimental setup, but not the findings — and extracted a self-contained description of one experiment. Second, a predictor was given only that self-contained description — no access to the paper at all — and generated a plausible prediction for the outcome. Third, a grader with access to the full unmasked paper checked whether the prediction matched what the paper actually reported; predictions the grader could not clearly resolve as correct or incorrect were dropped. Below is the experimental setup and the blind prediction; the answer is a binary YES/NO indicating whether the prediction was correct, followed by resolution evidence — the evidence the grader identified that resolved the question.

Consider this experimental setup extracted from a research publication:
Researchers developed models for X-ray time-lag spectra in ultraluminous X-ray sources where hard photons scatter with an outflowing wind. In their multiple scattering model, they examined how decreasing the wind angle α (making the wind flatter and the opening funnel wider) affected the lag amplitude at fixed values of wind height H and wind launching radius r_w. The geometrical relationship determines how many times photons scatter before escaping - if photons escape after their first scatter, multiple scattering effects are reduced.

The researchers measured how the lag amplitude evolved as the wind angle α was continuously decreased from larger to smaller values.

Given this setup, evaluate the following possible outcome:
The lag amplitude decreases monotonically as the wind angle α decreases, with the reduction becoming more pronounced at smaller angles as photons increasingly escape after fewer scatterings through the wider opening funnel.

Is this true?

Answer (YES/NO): NO